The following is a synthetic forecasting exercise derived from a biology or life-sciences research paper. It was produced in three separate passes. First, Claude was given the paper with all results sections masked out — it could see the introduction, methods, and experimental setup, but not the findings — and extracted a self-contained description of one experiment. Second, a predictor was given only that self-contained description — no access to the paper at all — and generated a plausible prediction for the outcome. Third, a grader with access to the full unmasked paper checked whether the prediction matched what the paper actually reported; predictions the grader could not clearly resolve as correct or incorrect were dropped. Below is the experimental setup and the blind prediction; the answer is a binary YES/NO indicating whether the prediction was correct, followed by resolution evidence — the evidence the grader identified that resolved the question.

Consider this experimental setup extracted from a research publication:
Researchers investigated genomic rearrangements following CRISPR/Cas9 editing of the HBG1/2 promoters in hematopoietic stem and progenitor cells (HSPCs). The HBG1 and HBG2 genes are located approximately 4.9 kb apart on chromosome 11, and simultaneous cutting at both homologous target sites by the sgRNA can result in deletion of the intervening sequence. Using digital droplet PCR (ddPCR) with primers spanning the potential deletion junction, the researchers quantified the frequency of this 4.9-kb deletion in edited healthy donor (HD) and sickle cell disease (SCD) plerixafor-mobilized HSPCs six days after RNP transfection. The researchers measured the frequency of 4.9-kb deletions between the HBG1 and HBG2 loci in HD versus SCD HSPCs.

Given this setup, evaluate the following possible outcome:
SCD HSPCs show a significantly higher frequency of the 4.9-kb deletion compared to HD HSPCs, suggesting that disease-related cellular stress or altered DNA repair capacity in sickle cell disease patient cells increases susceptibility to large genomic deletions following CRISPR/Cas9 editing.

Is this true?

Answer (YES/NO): NO